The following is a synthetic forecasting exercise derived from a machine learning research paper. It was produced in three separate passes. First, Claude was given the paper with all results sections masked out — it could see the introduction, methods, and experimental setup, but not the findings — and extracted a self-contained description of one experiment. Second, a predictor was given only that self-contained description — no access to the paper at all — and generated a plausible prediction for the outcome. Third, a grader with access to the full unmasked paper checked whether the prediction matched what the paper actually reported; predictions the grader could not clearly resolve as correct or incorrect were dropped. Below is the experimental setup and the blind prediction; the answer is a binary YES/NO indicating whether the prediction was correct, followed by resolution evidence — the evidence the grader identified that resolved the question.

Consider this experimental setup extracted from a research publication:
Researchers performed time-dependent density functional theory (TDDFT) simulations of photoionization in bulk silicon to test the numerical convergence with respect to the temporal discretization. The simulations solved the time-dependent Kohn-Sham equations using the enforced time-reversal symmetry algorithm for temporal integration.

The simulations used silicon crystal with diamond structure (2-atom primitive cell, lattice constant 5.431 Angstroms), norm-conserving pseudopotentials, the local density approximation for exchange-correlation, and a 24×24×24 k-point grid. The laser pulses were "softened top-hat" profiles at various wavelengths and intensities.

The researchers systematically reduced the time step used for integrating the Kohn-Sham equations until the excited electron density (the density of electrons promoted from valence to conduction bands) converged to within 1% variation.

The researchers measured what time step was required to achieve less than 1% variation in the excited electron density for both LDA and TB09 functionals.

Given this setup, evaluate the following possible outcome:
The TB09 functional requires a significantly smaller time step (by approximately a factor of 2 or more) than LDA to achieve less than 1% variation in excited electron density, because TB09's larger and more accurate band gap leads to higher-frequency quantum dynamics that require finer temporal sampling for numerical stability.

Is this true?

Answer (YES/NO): NO